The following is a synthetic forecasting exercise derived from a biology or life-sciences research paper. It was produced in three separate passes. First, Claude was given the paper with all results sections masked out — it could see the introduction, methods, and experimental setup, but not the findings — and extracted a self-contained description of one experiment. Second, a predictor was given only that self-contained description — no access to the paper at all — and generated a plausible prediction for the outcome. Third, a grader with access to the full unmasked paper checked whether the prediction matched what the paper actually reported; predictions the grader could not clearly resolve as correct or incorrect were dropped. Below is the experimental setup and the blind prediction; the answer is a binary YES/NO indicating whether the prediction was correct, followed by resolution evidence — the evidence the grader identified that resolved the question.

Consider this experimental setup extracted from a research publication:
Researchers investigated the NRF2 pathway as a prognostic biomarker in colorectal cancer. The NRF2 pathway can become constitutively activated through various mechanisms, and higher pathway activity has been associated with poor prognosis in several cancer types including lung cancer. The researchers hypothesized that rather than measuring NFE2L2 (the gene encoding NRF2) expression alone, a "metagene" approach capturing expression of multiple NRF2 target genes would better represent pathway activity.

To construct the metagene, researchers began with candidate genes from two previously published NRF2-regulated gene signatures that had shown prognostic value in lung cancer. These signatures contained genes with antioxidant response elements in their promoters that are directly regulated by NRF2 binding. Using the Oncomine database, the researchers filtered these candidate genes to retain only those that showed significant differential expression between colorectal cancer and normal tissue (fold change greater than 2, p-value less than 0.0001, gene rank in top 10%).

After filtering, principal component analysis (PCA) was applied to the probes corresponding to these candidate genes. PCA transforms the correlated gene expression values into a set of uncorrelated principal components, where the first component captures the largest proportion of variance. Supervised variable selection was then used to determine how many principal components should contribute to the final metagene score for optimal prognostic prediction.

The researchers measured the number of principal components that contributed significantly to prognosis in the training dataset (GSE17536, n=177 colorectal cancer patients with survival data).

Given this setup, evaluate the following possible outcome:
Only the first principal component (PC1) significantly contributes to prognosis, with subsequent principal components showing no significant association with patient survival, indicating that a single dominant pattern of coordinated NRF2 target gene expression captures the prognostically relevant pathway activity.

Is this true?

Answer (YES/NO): NO